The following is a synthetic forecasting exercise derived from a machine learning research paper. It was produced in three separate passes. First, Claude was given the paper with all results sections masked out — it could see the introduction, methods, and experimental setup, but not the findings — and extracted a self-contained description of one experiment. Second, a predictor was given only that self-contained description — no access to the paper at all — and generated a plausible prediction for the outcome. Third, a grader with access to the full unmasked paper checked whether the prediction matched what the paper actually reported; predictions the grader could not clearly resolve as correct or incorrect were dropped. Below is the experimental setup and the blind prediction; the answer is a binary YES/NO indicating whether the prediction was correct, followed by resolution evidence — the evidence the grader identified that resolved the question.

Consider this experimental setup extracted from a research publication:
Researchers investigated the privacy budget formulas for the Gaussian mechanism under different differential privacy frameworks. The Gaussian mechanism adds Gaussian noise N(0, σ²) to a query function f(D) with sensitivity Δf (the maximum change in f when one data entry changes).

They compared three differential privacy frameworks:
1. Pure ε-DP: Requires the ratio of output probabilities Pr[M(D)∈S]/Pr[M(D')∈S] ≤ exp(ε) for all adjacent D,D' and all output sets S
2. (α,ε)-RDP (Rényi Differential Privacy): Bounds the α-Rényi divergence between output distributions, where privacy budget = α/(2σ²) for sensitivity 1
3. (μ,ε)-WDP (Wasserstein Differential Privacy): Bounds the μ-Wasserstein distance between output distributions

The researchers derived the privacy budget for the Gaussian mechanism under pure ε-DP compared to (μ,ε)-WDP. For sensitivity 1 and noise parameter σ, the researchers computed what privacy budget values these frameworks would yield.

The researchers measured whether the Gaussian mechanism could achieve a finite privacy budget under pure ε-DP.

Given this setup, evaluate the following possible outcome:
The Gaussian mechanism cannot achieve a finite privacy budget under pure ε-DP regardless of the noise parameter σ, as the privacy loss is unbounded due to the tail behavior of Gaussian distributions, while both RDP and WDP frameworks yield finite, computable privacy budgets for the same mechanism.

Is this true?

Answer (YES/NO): YES